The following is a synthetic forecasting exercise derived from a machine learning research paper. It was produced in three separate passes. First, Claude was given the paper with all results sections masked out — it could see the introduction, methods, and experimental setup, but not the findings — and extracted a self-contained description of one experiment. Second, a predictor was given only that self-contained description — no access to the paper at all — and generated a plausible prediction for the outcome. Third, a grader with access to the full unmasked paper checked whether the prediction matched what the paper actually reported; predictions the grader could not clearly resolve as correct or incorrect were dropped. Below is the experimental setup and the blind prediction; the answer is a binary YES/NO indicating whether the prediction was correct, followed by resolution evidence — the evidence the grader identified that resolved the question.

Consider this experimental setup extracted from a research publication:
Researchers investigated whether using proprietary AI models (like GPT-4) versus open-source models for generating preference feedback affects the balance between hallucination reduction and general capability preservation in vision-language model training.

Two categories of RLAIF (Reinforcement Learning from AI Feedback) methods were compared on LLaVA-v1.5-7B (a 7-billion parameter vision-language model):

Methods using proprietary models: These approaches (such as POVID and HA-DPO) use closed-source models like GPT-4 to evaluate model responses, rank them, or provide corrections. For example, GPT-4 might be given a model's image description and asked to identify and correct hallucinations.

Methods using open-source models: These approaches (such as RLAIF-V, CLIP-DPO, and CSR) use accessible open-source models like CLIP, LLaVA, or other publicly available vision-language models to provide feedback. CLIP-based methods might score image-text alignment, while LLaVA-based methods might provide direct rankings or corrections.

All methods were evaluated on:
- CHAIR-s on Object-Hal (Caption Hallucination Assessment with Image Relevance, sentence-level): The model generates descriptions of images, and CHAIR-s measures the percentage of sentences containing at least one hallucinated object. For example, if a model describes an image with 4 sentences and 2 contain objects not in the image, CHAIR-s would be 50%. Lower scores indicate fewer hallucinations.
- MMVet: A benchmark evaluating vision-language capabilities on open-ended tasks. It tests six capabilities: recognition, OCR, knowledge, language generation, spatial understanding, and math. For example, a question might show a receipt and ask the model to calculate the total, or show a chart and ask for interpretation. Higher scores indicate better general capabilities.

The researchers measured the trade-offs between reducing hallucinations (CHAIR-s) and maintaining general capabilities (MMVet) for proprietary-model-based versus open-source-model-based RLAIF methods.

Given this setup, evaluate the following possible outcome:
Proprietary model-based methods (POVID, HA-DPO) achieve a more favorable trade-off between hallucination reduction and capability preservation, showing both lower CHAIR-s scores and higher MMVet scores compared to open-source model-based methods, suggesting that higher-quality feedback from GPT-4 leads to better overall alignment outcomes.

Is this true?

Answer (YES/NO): NO